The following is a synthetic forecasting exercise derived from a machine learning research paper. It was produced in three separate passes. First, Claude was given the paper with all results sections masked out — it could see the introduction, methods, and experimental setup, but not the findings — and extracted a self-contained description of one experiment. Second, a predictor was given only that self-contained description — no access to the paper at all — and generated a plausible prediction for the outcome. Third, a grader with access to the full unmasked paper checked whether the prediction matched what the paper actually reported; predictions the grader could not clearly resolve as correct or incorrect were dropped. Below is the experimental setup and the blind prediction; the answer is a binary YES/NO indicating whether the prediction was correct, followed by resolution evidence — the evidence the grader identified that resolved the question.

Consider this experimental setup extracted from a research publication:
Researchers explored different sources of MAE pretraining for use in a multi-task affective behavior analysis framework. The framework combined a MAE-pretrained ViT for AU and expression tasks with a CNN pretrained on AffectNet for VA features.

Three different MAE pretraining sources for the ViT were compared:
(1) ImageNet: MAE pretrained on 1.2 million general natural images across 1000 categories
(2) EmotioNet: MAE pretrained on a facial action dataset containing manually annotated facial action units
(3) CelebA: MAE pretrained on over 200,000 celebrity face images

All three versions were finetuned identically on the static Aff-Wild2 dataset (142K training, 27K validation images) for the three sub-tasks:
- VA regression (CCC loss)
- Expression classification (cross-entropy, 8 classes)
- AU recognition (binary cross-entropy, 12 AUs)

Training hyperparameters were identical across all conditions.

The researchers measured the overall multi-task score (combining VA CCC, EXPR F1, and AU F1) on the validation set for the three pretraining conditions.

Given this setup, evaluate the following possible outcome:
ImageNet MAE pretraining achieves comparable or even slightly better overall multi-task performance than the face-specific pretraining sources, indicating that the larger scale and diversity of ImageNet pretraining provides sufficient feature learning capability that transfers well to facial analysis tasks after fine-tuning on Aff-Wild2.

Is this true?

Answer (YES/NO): NO